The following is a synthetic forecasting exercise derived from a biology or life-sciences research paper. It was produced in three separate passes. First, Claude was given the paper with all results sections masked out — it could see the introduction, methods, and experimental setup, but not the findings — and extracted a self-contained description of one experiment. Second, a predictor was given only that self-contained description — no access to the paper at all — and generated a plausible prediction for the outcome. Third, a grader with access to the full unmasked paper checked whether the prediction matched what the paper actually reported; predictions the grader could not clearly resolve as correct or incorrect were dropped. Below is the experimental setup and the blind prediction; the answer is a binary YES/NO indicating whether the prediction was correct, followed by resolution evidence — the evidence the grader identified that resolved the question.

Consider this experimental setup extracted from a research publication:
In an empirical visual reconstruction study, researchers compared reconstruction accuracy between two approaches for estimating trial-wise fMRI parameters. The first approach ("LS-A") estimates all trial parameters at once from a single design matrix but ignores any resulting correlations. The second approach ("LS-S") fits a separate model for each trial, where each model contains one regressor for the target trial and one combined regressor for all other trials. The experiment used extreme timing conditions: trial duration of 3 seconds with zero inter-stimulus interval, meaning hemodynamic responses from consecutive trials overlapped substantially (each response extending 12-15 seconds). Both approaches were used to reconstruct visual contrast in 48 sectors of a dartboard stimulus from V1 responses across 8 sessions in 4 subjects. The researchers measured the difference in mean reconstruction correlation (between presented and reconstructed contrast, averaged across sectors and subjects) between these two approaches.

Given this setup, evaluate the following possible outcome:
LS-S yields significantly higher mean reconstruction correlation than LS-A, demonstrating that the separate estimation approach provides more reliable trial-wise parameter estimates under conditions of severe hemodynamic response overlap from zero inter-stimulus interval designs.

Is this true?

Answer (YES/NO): YES